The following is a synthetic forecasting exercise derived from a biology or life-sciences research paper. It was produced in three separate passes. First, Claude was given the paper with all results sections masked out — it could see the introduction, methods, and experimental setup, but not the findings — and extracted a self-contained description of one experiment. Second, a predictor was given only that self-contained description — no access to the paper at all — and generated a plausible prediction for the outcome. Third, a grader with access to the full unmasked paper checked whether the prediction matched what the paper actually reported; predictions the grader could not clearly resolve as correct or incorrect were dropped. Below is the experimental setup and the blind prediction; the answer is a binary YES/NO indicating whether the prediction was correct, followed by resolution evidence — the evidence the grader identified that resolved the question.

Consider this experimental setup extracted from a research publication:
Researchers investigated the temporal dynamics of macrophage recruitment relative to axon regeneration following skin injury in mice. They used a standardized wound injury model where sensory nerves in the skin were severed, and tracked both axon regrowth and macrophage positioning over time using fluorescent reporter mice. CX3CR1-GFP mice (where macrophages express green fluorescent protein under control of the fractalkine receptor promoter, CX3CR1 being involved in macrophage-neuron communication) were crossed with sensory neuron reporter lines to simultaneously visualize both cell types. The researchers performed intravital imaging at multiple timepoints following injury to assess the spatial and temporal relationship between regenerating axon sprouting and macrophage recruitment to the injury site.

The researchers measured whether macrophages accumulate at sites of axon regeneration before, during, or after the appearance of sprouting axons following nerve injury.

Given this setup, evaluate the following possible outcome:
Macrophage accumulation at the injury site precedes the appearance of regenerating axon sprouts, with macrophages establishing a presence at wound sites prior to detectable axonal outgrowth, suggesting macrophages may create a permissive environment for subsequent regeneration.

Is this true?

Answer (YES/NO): NO